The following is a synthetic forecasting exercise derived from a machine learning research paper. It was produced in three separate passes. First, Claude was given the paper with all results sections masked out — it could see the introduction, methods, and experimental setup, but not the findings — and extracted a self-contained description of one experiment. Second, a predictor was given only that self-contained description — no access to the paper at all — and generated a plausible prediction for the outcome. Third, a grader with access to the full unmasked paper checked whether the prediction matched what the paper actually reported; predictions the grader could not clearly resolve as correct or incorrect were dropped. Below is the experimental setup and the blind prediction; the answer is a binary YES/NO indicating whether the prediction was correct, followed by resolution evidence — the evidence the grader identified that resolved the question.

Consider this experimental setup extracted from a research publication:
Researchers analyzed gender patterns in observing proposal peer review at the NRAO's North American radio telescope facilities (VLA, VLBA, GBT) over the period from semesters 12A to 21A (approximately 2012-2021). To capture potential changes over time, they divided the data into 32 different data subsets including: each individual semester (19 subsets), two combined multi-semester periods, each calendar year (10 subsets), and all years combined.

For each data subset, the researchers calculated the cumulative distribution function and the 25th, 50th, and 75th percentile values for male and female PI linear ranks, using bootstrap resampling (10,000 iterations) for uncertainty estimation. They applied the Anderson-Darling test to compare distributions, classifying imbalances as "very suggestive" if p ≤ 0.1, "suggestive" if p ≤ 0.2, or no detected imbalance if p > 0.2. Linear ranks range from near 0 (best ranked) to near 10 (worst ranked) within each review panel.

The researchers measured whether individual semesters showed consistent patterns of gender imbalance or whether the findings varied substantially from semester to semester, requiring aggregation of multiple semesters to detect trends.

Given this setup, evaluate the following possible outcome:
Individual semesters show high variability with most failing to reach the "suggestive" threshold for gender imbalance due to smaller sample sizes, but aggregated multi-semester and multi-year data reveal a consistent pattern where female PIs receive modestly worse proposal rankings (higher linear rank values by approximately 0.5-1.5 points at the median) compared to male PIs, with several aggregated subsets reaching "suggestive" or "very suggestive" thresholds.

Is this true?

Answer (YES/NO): NO